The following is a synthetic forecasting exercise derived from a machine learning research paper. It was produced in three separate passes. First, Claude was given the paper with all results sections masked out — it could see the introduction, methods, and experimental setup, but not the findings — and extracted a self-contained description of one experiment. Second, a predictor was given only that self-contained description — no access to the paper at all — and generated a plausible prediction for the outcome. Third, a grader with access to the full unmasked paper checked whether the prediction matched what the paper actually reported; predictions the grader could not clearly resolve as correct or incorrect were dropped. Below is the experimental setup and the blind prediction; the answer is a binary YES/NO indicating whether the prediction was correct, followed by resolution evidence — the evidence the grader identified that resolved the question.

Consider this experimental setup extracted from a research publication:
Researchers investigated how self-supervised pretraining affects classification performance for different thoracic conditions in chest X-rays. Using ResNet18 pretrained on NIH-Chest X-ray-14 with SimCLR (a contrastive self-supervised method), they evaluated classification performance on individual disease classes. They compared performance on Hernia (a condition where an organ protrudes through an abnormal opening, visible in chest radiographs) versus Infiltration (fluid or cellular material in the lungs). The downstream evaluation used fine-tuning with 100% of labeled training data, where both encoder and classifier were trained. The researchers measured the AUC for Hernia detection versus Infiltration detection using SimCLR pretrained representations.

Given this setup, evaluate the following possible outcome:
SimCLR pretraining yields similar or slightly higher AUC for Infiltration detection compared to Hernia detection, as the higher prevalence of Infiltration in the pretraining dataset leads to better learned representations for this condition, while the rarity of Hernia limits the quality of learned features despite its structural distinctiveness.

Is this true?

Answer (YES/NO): NO